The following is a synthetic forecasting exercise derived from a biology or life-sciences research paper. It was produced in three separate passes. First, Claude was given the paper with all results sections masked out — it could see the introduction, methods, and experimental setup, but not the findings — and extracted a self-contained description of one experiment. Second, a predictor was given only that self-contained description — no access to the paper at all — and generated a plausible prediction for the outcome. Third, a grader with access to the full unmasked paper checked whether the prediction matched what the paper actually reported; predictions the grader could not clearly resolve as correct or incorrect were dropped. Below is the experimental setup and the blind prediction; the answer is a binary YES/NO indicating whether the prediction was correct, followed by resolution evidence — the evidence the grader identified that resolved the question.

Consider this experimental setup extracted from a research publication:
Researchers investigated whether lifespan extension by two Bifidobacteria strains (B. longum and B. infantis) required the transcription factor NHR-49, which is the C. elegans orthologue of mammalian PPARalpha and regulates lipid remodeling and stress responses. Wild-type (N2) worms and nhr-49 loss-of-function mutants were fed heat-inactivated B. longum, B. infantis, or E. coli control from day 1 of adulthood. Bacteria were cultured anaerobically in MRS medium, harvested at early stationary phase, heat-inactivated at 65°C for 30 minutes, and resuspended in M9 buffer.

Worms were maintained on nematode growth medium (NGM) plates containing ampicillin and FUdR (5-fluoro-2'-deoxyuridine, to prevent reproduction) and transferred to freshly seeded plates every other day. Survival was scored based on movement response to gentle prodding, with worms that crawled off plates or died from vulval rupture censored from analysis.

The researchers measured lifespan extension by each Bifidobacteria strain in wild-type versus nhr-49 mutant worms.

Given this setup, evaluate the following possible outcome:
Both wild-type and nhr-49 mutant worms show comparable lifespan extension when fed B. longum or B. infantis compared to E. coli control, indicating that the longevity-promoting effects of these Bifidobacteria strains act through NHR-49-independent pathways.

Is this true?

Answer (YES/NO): NO